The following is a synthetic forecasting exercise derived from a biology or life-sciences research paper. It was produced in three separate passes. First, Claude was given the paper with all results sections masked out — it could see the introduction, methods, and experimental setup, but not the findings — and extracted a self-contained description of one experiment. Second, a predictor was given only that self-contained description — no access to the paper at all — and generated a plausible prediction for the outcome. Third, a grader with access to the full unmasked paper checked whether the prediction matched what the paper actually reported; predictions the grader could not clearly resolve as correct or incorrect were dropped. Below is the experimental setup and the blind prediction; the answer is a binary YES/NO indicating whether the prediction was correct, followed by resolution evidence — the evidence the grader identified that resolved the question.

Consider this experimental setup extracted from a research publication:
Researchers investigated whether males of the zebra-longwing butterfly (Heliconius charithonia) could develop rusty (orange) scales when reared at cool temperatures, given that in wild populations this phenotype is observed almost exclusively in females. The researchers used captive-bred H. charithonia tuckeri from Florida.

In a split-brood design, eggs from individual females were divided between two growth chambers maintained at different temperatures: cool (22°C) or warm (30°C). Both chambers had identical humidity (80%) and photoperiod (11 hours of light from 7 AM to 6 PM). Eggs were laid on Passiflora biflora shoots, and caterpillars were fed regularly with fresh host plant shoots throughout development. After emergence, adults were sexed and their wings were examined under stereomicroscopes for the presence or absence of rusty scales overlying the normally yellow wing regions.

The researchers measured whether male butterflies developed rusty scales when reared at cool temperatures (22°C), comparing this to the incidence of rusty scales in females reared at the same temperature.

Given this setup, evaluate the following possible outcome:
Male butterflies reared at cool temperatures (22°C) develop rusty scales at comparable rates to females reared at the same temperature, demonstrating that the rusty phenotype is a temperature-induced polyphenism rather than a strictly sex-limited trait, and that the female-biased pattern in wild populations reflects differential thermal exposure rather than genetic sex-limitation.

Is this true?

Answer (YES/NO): NO